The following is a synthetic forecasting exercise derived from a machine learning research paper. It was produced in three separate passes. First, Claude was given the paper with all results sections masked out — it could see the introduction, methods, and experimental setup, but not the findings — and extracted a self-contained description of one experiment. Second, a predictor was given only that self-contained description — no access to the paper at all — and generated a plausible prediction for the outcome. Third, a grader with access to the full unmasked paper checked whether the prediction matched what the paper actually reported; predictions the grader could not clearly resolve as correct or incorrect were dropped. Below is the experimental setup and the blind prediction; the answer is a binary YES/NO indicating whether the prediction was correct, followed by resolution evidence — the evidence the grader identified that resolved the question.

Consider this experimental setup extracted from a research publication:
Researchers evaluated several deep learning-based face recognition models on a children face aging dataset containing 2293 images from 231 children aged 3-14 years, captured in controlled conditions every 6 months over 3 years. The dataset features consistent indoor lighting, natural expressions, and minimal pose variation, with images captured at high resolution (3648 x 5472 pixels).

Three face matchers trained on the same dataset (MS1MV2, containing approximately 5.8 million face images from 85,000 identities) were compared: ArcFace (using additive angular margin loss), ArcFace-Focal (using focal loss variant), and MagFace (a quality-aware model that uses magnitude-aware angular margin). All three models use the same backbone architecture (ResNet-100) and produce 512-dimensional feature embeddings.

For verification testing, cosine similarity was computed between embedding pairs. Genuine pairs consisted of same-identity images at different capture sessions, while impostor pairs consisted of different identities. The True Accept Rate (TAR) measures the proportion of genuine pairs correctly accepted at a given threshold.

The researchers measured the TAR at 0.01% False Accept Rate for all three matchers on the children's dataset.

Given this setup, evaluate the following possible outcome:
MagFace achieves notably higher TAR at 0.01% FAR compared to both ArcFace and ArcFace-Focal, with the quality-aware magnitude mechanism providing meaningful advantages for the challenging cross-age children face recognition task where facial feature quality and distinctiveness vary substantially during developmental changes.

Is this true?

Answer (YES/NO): YES